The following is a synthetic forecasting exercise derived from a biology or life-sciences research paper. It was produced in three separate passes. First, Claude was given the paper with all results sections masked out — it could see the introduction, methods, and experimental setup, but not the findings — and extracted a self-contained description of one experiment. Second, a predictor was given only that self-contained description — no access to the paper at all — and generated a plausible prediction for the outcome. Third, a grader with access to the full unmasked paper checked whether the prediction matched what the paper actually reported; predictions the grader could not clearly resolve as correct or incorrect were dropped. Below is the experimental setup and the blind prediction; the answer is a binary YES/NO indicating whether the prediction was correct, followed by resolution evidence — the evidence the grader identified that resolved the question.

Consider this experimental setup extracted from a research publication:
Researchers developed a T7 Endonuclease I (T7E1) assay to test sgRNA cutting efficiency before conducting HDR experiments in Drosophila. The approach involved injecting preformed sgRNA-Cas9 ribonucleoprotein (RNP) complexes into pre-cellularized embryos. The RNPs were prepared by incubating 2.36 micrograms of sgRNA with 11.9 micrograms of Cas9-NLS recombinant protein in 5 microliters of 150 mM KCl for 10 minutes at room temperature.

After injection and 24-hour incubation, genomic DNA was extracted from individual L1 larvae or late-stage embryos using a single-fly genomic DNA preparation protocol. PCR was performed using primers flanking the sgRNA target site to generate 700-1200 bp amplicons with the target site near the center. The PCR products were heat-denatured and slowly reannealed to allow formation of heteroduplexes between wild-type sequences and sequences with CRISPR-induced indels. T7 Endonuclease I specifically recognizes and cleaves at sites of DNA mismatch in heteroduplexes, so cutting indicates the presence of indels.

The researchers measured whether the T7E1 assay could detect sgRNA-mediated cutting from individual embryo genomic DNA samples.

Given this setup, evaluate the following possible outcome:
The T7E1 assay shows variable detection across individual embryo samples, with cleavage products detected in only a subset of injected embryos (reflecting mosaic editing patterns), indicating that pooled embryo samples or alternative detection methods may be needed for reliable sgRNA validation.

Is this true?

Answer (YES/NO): NO